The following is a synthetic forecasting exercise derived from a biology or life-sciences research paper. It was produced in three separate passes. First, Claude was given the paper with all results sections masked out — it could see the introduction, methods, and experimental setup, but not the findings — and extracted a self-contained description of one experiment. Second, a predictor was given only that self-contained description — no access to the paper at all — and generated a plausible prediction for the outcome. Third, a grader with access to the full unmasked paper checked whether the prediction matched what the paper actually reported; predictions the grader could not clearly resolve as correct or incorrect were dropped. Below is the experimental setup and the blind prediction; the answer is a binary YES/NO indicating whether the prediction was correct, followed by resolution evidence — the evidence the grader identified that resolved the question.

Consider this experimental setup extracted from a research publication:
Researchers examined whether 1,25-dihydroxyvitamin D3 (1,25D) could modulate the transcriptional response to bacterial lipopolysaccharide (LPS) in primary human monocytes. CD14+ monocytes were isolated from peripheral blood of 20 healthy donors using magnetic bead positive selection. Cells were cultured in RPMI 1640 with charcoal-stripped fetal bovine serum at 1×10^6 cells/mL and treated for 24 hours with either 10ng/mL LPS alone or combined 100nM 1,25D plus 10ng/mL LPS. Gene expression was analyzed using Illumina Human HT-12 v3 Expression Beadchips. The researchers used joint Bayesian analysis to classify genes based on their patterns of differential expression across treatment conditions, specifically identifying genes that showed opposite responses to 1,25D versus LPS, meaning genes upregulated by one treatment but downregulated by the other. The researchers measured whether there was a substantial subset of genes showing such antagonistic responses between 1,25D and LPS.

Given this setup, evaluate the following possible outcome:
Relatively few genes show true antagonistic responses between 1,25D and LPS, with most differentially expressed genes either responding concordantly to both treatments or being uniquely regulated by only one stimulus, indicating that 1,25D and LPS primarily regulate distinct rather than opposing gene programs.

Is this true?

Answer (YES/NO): NO